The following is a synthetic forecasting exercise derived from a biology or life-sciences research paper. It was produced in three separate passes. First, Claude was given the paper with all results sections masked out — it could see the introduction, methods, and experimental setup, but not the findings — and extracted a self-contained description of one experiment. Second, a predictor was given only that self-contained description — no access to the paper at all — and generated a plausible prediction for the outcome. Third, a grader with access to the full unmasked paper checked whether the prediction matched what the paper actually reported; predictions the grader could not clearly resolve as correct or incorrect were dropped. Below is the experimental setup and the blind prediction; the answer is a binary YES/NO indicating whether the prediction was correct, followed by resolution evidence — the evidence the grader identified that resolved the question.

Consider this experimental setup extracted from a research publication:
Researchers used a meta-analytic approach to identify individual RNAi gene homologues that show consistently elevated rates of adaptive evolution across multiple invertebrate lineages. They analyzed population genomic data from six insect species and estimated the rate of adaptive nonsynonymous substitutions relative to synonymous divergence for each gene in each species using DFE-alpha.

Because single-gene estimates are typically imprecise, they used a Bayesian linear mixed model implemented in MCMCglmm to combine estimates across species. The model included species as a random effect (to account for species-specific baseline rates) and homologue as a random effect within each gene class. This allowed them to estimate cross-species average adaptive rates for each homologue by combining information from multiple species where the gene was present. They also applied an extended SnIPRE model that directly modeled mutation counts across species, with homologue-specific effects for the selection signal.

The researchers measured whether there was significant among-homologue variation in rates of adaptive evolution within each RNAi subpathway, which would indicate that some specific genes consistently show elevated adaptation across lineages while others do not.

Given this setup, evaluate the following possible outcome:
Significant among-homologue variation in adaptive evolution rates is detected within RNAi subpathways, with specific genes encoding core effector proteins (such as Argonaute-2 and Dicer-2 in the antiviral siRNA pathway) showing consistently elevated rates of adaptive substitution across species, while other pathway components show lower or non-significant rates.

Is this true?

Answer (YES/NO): NO